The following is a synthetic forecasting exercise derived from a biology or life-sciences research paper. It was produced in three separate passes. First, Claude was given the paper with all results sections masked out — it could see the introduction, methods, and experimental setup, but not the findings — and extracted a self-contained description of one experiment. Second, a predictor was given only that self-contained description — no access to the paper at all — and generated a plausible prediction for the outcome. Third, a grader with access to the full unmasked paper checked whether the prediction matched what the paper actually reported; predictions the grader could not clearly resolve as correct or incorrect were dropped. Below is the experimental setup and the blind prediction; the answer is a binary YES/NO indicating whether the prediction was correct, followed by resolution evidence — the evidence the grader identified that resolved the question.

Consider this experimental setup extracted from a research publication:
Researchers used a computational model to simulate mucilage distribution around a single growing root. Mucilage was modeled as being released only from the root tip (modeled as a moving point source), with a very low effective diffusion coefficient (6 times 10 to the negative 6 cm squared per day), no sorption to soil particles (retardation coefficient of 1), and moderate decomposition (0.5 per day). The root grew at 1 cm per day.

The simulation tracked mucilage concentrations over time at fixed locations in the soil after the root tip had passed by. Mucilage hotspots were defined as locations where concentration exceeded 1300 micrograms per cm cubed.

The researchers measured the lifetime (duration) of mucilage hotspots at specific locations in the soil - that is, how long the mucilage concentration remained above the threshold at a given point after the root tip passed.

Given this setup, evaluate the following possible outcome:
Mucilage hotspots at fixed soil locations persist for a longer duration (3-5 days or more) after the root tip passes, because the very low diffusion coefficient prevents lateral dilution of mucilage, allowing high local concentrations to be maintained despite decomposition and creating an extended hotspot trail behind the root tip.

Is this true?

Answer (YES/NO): YES